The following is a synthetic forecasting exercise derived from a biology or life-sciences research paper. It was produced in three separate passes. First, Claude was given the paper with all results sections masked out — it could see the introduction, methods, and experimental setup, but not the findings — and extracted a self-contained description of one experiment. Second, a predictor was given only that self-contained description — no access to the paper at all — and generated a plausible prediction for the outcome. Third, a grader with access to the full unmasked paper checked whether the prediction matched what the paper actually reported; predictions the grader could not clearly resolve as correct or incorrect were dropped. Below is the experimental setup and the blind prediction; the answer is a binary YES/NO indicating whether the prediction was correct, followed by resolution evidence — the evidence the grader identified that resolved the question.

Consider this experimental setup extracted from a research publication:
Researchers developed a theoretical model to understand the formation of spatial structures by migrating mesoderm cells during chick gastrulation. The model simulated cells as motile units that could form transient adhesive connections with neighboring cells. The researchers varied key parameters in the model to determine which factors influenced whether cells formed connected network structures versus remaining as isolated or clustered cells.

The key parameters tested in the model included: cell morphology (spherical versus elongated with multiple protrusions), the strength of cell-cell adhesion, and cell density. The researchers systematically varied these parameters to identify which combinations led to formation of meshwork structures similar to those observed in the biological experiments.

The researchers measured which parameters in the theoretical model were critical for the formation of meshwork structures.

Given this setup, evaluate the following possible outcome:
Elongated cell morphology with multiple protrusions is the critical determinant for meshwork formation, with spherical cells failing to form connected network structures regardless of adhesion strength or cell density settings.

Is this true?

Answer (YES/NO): NO